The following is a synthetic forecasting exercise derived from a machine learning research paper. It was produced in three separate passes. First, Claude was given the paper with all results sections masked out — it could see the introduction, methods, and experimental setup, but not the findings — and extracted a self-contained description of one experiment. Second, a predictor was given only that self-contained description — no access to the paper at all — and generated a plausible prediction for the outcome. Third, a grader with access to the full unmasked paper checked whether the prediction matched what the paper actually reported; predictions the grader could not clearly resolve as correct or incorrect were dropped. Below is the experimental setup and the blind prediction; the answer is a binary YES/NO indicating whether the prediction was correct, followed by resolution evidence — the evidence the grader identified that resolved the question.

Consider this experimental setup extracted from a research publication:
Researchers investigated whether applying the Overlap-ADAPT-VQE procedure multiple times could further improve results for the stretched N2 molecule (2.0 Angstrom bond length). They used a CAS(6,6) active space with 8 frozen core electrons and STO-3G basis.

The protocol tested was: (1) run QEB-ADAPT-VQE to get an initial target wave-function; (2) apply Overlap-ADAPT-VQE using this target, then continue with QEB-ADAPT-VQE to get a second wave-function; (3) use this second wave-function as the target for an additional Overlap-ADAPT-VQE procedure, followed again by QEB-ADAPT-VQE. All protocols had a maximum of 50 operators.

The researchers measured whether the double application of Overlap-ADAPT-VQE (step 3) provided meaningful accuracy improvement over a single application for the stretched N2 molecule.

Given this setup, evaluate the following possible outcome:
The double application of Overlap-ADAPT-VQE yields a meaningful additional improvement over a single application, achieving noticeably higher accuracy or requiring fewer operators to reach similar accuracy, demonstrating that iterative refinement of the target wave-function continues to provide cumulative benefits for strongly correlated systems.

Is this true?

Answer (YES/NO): YES